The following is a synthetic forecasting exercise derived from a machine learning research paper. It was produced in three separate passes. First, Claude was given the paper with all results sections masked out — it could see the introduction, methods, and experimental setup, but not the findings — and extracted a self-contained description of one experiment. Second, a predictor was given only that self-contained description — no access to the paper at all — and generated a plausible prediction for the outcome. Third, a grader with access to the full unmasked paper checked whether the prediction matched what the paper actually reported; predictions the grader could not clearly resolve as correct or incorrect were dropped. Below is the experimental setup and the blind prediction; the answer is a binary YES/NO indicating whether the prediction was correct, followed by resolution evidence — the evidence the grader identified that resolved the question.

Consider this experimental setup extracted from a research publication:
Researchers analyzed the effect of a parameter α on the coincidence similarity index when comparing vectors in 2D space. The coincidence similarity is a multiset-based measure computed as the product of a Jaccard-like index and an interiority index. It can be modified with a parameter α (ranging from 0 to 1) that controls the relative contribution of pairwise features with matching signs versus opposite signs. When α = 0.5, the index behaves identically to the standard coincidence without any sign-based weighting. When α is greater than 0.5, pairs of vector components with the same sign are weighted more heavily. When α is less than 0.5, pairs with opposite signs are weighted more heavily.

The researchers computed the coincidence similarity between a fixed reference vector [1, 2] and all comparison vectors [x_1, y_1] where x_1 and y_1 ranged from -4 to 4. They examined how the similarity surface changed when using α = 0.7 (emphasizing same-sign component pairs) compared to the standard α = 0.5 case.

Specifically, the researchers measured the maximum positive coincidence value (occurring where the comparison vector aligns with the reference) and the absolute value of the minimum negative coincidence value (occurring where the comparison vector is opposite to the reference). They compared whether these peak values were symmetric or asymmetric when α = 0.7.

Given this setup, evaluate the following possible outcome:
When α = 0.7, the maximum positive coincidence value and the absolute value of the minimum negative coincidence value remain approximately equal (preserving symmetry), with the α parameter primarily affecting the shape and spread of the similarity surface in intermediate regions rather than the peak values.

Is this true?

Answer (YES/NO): NO